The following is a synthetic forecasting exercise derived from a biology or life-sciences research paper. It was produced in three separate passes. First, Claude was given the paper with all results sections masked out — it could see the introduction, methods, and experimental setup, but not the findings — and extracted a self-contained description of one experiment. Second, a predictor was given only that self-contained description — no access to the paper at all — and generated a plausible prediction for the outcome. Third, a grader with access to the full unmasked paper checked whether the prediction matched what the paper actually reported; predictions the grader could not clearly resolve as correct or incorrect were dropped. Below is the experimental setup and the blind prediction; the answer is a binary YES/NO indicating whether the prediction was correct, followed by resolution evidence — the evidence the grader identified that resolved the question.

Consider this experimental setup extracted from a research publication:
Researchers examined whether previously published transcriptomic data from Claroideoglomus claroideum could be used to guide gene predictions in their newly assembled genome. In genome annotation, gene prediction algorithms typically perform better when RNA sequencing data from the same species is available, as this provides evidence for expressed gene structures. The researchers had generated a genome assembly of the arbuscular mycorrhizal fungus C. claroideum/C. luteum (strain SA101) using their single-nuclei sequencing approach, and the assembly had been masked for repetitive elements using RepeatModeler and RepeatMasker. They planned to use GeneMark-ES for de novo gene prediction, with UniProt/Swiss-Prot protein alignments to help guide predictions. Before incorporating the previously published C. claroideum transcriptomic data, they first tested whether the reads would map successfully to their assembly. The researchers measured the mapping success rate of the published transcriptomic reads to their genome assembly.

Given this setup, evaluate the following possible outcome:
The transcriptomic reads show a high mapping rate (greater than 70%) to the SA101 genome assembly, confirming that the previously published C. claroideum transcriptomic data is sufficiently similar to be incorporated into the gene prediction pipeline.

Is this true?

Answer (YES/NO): NO